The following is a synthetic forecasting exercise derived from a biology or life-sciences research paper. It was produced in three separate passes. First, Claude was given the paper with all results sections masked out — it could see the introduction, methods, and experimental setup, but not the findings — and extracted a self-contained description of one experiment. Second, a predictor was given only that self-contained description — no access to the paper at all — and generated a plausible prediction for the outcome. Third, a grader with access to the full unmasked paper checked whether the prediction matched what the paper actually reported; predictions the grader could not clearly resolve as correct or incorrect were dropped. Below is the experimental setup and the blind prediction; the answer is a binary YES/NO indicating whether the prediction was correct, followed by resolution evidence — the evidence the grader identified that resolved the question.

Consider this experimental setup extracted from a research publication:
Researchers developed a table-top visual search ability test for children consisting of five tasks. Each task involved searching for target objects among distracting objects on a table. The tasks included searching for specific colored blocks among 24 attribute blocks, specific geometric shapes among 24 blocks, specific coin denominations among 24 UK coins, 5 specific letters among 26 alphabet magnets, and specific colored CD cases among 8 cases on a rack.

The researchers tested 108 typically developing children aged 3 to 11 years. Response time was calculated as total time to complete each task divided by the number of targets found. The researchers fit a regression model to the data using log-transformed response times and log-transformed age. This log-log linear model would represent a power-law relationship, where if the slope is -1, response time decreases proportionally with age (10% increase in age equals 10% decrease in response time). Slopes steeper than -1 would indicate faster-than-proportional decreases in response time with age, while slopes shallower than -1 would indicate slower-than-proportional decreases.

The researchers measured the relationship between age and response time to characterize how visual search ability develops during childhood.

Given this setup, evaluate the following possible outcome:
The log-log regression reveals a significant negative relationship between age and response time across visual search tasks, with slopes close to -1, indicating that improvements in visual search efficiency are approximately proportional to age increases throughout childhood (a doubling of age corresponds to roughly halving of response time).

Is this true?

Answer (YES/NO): NO